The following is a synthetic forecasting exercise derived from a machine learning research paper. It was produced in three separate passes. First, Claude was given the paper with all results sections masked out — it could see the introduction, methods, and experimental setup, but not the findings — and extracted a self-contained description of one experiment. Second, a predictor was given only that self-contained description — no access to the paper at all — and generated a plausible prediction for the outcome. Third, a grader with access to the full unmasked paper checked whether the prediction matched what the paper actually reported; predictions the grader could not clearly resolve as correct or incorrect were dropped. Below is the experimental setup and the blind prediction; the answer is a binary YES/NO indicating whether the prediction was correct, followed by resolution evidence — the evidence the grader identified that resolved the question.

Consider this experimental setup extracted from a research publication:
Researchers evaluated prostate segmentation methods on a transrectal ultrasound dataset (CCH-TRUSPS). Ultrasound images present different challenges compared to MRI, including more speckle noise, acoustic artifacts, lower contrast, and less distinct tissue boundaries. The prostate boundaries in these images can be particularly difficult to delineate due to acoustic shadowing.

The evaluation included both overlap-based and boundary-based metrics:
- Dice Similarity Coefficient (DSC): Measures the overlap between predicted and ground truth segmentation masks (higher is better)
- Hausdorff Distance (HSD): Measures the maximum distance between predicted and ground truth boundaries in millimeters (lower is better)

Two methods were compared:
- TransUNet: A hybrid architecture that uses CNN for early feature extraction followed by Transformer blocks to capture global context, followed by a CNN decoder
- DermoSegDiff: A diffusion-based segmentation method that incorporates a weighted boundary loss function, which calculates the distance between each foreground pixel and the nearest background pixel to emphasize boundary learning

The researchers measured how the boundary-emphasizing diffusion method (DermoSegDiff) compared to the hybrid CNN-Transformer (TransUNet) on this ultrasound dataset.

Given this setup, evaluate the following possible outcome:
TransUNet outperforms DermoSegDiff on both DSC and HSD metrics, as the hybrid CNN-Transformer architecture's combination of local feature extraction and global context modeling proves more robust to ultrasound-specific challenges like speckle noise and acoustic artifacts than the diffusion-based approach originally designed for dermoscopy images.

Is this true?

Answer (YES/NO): YES